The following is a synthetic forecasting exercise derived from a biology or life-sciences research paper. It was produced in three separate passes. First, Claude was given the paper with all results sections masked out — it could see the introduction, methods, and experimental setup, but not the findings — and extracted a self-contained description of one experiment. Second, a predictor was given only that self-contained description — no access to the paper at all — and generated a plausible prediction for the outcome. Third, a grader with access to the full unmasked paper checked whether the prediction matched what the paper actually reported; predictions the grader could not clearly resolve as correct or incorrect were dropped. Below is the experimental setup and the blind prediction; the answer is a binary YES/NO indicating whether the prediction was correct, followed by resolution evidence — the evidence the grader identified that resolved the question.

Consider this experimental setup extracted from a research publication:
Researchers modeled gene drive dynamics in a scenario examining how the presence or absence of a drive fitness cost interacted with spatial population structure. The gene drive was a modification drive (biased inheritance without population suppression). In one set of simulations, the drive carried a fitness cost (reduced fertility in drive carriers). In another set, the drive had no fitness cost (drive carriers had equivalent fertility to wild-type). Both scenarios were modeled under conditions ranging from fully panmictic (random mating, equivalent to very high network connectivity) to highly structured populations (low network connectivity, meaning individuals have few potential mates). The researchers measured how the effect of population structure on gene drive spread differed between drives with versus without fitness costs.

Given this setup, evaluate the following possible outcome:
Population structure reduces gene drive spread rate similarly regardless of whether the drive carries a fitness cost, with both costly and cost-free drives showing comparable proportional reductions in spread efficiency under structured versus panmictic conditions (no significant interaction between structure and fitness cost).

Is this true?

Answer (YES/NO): NO